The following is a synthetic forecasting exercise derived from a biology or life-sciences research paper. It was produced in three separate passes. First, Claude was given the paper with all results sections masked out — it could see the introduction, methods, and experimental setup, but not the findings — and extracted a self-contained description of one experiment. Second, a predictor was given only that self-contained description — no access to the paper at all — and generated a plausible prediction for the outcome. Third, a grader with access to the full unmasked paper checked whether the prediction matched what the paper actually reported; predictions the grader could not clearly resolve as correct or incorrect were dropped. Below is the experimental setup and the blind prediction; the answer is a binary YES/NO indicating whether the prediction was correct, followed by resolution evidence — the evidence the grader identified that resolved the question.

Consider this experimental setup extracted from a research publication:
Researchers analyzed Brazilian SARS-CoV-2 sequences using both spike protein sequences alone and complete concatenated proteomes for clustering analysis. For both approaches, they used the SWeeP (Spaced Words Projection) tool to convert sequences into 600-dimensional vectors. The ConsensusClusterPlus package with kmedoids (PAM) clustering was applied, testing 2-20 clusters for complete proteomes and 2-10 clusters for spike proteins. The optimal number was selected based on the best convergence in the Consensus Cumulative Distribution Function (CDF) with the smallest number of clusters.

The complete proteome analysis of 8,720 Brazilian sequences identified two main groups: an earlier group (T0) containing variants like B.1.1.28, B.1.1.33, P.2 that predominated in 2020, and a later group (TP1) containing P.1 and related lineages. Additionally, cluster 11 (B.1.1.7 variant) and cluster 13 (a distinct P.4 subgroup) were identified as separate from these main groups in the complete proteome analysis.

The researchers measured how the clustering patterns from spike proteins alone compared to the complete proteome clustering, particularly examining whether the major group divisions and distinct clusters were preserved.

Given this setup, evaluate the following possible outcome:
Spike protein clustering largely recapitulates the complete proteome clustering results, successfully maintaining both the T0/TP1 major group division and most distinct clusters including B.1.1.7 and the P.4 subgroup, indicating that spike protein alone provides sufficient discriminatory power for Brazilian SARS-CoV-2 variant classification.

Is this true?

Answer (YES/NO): NO